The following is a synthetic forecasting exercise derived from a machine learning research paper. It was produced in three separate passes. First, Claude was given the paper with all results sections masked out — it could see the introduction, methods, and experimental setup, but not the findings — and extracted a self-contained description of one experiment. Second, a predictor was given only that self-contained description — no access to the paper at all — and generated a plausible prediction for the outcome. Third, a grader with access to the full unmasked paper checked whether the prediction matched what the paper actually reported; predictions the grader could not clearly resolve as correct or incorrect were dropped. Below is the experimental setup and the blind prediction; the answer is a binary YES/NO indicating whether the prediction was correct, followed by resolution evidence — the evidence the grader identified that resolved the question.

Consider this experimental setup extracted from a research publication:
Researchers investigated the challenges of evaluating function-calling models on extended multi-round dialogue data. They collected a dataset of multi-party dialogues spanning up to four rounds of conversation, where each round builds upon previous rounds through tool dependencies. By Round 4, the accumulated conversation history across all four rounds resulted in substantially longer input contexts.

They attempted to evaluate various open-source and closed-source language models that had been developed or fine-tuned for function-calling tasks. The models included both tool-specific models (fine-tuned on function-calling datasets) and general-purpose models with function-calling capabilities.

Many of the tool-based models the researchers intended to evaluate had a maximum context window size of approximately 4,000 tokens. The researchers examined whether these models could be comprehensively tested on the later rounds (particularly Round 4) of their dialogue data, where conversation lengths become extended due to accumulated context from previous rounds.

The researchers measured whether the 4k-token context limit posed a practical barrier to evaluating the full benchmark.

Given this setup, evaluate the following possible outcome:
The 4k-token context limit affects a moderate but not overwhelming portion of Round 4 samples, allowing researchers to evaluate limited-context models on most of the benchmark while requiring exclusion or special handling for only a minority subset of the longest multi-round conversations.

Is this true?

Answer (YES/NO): NO